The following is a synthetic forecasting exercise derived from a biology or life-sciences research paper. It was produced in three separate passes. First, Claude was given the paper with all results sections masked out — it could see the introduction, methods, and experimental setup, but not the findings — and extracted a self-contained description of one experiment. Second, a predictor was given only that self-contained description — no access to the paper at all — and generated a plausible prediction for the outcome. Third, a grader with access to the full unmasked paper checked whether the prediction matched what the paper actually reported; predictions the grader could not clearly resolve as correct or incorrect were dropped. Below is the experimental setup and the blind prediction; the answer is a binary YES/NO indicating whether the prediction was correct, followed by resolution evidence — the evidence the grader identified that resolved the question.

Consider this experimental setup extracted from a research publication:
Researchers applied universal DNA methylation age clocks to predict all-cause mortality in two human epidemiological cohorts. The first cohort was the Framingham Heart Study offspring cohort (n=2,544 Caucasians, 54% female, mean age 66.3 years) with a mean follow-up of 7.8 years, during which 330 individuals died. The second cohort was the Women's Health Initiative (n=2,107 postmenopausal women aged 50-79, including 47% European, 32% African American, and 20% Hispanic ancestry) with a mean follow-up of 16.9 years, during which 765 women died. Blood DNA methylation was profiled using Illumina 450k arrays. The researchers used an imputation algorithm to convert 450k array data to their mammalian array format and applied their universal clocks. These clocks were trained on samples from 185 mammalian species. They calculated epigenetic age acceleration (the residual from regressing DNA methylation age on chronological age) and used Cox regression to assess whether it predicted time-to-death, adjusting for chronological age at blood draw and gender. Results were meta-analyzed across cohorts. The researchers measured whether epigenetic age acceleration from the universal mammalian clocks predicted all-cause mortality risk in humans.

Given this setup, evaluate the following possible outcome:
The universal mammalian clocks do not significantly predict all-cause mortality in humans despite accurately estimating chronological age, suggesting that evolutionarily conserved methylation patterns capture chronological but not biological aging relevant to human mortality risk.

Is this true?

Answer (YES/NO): NO